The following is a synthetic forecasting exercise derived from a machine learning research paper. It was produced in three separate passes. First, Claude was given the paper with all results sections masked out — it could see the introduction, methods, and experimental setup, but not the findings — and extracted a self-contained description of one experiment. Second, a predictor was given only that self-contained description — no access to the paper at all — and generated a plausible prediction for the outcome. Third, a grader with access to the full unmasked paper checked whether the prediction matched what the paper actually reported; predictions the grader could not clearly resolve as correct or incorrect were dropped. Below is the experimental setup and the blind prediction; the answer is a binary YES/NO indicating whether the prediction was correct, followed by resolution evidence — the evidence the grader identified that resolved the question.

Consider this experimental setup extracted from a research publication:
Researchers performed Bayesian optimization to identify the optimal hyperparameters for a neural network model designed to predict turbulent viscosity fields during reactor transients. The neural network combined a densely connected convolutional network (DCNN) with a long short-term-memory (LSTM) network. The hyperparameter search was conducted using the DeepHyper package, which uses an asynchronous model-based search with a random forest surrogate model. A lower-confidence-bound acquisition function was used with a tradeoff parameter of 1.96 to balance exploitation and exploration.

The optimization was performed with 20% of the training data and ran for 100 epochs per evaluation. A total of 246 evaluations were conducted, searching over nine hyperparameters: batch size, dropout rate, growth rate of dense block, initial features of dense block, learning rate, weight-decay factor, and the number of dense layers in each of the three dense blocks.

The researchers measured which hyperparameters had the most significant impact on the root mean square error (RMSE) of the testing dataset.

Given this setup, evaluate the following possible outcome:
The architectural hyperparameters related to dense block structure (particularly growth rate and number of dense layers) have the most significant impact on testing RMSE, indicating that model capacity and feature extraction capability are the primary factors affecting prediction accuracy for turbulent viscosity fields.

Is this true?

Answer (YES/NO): NO